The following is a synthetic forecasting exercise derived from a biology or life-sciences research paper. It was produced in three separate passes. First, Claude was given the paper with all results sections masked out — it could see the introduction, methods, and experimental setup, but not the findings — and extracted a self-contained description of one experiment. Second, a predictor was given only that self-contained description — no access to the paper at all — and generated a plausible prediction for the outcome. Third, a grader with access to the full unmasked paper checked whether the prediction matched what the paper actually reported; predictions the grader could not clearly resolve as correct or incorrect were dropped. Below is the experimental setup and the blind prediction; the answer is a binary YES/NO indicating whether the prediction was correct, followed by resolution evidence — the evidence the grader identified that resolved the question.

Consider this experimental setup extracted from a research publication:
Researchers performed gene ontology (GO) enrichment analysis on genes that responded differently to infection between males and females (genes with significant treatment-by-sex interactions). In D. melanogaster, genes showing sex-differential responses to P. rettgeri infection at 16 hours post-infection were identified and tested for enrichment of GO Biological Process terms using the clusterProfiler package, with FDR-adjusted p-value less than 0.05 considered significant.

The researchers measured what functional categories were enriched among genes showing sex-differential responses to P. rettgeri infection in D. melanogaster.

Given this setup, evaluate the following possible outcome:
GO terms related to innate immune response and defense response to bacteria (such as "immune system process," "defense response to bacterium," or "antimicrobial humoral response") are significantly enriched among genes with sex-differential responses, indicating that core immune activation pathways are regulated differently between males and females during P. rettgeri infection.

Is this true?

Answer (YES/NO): NO